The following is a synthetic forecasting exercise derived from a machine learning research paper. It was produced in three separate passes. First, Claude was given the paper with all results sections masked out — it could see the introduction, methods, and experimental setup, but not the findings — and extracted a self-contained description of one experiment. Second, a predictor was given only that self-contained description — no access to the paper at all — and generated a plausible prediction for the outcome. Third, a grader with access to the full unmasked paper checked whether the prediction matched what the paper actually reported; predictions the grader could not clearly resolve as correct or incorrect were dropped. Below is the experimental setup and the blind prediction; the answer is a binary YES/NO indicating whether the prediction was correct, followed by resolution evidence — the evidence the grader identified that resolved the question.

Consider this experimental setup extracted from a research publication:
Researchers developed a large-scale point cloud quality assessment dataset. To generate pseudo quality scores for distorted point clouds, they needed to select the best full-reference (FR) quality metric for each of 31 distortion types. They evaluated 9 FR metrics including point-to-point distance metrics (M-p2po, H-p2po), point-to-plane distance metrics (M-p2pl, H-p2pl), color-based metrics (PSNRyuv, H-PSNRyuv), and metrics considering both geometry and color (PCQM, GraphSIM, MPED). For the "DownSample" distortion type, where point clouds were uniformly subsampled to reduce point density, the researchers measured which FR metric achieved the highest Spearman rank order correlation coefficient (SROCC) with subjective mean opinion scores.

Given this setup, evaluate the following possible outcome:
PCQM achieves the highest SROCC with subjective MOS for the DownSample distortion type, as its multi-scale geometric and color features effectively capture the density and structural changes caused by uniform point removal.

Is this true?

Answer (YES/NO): NO